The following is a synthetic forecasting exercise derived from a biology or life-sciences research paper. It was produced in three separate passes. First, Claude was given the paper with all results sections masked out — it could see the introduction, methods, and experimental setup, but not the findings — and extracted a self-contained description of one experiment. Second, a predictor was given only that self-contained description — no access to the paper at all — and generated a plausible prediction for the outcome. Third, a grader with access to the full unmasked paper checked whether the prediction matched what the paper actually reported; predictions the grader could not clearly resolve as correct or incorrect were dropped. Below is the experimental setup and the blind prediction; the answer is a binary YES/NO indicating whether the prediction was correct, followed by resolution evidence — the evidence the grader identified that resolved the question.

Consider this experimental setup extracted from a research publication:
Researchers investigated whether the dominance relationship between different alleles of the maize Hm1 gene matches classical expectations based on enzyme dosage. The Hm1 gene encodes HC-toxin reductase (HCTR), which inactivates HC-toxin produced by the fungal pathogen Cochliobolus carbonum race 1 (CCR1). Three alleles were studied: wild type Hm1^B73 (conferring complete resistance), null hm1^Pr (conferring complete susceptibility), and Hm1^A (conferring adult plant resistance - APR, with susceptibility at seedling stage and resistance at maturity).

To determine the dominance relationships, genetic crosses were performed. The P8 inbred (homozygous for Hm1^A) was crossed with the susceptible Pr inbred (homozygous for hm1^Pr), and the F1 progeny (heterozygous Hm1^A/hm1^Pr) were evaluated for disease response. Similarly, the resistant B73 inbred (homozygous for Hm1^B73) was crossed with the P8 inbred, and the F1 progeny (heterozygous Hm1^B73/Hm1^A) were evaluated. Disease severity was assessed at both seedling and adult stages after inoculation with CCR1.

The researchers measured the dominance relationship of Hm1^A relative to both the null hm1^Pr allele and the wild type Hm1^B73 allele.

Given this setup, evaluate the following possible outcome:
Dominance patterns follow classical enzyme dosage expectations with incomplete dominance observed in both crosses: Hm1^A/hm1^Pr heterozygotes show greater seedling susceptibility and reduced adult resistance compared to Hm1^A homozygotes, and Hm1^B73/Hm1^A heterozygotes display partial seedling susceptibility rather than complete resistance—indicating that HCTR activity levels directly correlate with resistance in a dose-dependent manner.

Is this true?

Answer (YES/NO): NO